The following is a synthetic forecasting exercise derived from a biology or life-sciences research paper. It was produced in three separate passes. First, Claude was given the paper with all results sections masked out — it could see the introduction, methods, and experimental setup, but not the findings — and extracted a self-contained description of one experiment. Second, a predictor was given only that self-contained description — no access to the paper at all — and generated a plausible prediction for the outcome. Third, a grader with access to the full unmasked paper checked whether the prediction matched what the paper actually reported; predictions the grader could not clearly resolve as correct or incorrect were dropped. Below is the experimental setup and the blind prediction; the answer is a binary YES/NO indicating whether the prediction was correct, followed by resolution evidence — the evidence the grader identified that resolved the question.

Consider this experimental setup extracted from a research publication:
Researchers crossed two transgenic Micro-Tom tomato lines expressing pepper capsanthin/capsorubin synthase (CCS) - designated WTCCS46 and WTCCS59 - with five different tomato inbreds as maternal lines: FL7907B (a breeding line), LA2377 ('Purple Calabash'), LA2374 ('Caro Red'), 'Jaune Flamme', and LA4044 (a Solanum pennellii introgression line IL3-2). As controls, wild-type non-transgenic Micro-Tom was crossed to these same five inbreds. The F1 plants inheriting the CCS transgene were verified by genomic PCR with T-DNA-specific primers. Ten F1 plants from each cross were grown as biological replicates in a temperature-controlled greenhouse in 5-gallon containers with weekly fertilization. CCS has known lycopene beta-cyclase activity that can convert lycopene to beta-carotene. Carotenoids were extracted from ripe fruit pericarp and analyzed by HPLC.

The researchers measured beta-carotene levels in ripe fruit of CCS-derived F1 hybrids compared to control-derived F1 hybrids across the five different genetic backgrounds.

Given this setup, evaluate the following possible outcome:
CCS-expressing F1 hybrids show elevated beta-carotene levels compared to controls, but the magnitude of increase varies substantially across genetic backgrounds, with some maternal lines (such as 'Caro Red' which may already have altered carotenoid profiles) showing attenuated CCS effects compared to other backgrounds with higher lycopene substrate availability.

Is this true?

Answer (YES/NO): YES